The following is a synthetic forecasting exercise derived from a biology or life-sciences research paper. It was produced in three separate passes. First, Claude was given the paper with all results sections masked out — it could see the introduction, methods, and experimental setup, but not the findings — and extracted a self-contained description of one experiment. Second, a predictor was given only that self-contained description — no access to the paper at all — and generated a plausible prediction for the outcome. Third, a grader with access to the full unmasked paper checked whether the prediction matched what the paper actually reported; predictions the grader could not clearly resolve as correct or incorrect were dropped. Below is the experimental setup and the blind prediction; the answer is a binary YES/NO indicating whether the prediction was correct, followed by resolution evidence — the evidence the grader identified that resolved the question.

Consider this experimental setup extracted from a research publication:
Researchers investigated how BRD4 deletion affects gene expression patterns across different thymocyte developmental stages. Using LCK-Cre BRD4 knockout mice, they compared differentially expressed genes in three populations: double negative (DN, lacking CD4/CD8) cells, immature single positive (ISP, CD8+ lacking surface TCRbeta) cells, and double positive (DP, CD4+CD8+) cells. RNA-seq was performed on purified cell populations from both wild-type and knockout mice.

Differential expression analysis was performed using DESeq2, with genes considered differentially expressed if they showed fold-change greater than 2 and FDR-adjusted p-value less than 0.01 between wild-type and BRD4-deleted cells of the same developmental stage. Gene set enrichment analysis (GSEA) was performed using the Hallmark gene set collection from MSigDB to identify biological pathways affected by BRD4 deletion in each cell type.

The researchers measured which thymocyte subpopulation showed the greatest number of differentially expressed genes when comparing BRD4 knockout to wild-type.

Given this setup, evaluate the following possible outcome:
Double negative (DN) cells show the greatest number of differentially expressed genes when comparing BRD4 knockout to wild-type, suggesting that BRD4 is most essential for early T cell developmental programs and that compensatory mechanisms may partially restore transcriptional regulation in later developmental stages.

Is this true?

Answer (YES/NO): NO